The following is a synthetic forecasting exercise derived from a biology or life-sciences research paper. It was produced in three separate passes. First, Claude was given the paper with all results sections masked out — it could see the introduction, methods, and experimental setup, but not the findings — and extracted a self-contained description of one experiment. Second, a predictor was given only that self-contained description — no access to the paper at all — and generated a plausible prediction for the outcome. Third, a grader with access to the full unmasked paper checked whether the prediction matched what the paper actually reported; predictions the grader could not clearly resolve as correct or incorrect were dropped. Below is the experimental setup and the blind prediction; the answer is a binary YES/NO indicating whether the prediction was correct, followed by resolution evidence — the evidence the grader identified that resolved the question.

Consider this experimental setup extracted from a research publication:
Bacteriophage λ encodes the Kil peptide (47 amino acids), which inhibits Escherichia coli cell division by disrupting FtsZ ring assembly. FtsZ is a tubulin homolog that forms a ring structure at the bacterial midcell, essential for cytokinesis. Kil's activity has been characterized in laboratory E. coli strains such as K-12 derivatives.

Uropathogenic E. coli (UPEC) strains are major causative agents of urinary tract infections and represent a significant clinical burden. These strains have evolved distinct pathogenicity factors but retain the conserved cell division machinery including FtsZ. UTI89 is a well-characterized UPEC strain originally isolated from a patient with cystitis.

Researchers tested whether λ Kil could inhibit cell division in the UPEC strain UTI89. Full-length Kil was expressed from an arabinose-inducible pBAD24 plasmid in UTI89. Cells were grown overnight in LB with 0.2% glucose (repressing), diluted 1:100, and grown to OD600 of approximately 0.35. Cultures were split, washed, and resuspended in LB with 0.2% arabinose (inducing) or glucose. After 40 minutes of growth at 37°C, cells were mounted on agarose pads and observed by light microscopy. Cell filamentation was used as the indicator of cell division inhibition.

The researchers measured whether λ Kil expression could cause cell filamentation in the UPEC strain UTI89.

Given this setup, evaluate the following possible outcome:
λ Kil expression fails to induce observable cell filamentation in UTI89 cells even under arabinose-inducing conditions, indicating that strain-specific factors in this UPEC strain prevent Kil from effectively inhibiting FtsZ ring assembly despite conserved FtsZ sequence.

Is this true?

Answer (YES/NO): NO